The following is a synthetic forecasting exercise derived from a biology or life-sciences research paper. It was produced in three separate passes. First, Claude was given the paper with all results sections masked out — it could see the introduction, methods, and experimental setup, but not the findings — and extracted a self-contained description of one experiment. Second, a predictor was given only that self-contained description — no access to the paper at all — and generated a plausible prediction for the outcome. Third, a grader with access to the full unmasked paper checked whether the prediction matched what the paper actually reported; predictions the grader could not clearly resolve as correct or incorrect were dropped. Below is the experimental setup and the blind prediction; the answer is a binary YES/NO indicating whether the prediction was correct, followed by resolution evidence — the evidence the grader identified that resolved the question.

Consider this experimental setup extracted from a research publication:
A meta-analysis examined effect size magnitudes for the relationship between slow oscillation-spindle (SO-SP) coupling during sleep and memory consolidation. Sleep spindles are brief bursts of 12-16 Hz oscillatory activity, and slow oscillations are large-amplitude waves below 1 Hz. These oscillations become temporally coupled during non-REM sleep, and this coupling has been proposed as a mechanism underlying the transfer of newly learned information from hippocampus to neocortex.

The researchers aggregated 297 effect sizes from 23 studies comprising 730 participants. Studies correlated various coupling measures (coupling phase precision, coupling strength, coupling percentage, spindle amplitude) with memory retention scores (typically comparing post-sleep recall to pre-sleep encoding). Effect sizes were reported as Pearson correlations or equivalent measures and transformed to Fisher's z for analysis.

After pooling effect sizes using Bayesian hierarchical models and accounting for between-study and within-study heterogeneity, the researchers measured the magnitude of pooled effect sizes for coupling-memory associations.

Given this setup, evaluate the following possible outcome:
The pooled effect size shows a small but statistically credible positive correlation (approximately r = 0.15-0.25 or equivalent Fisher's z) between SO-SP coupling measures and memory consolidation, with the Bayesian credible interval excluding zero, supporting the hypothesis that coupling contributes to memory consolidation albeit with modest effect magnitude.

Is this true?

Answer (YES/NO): NO